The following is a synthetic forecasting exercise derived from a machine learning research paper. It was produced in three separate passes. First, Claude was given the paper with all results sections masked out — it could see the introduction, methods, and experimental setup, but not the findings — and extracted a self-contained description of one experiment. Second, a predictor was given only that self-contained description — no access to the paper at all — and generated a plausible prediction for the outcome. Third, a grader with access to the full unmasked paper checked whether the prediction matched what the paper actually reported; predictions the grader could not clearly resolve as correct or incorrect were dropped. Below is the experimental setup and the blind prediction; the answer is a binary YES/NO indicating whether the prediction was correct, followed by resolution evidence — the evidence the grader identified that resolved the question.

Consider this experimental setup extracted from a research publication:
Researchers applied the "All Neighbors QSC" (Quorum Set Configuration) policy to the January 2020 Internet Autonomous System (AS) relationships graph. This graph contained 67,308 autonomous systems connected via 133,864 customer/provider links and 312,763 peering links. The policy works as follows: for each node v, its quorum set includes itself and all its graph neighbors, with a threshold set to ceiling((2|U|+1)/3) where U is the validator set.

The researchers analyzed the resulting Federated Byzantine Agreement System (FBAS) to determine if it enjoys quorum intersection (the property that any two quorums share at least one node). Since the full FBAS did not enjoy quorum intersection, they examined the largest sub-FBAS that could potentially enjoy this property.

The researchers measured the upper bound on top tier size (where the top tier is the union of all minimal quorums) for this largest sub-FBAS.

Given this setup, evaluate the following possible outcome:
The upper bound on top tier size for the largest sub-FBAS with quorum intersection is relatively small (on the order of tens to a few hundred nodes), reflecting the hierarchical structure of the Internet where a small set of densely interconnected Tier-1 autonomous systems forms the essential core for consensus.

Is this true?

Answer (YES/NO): NO